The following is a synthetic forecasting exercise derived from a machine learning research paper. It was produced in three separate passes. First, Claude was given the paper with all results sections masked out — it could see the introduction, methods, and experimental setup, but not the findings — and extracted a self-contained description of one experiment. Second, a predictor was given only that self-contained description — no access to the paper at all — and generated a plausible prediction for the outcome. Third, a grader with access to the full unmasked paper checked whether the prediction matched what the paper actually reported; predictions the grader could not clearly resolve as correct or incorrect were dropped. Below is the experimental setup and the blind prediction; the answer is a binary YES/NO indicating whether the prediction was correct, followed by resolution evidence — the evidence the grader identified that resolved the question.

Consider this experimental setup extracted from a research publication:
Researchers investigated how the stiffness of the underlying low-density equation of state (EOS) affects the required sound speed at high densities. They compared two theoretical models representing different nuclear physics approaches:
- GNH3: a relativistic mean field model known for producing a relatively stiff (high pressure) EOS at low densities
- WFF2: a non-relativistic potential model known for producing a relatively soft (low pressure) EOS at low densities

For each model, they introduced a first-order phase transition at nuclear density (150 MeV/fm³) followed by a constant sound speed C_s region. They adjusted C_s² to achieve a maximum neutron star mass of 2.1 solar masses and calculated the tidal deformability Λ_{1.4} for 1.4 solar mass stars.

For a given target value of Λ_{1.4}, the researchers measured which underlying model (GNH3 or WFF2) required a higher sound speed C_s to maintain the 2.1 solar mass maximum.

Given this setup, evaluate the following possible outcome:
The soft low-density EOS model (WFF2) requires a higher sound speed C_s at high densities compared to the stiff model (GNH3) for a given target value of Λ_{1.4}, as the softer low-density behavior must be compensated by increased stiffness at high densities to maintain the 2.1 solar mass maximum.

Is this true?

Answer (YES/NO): NO